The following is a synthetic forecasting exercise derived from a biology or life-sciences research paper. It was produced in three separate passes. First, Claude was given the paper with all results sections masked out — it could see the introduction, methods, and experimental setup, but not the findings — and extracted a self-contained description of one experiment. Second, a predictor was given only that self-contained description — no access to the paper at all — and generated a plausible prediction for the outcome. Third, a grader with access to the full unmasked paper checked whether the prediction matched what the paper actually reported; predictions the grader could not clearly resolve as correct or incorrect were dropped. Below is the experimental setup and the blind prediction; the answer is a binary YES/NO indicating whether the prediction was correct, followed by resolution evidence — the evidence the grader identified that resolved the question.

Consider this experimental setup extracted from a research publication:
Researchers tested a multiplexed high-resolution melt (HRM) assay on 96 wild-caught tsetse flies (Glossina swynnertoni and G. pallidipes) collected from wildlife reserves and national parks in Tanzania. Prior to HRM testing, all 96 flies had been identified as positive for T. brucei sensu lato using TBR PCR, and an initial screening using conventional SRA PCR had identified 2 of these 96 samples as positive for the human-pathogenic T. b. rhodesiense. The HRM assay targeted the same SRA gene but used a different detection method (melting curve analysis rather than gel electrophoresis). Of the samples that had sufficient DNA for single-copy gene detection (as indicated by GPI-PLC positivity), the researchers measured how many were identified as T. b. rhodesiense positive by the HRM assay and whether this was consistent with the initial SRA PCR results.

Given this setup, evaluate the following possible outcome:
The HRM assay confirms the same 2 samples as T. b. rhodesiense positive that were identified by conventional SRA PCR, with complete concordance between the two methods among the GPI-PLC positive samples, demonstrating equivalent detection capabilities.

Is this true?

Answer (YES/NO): NO